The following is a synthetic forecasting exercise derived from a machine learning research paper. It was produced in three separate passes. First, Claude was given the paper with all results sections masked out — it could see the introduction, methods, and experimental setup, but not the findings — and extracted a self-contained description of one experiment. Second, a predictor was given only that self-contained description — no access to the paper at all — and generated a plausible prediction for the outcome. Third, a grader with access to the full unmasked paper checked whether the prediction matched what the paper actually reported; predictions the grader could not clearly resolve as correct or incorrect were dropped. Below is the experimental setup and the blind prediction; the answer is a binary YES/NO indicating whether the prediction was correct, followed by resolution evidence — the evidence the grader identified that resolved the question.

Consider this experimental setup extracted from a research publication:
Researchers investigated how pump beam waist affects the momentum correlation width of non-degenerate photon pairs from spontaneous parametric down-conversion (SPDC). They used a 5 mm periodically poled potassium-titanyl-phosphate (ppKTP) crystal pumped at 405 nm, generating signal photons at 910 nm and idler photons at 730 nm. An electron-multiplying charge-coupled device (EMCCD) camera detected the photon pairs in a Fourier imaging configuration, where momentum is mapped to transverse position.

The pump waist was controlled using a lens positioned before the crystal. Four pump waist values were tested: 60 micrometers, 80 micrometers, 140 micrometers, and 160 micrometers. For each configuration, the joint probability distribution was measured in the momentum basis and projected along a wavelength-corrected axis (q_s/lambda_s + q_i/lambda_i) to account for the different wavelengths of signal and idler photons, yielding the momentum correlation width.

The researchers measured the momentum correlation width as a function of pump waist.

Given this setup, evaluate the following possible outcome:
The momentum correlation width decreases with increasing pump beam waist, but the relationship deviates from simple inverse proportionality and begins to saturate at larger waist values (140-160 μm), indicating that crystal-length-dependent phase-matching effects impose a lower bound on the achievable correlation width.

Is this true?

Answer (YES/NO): NO